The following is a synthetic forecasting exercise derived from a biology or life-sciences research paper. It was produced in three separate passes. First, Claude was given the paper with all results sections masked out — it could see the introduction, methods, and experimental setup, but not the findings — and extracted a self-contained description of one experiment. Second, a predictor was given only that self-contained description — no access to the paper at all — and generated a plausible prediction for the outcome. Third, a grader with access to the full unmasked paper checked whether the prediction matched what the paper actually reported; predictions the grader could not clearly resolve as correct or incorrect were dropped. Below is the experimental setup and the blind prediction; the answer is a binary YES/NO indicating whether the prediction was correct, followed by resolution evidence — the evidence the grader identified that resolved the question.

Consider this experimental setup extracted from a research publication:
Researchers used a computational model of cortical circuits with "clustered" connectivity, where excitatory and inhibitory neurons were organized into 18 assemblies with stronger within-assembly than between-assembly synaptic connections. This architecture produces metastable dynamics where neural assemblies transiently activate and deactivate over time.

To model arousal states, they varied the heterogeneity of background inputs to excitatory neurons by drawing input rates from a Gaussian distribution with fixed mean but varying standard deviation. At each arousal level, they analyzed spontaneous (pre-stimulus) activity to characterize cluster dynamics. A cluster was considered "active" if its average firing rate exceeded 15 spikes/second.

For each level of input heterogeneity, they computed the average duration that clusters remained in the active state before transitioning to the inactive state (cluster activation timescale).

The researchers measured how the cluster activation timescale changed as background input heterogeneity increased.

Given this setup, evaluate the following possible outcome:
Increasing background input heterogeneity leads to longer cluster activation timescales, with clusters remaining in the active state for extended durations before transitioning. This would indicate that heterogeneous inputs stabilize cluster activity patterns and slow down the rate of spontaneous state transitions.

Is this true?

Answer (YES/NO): NO